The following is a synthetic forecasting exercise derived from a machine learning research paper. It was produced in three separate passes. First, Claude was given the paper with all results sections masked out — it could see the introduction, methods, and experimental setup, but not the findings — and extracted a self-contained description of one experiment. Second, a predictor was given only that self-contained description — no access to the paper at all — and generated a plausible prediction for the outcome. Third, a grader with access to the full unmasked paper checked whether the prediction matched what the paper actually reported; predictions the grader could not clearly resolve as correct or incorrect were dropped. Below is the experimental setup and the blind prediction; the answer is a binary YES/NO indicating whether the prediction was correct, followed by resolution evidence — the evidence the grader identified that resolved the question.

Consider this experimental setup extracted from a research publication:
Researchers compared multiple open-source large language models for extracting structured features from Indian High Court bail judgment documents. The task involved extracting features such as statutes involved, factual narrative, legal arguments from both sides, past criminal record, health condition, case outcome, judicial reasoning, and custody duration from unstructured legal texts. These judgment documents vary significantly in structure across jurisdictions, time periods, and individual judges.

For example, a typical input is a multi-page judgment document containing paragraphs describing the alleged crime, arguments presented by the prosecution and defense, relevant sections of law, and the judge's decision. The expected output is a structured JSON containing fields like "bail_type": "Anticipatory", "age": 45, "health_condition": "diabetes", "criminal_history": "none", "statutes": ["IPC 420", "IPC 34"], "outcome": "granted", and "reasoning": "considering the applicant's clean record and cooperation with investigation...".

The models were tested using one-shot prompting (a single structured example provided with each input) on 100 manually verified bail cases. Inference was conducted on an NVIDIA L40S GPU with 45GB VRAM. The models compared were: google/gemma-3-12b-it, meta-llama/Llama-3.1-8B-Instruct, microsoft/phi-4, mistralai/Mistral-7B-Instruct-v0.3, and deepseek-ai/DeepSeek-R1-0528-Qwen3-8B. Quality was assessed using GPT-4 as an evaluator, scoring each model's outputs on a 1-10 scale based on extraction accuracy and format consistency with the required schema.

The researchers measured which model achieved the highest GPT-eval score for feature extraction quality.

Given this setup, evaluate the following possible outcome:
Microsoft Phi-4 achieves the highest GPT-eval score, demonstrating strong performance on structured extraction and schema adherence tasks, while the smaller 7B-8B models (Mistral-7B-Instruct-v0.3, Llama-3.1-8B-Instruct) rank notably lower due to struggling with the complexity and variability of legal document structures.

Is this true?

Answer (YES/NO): NO